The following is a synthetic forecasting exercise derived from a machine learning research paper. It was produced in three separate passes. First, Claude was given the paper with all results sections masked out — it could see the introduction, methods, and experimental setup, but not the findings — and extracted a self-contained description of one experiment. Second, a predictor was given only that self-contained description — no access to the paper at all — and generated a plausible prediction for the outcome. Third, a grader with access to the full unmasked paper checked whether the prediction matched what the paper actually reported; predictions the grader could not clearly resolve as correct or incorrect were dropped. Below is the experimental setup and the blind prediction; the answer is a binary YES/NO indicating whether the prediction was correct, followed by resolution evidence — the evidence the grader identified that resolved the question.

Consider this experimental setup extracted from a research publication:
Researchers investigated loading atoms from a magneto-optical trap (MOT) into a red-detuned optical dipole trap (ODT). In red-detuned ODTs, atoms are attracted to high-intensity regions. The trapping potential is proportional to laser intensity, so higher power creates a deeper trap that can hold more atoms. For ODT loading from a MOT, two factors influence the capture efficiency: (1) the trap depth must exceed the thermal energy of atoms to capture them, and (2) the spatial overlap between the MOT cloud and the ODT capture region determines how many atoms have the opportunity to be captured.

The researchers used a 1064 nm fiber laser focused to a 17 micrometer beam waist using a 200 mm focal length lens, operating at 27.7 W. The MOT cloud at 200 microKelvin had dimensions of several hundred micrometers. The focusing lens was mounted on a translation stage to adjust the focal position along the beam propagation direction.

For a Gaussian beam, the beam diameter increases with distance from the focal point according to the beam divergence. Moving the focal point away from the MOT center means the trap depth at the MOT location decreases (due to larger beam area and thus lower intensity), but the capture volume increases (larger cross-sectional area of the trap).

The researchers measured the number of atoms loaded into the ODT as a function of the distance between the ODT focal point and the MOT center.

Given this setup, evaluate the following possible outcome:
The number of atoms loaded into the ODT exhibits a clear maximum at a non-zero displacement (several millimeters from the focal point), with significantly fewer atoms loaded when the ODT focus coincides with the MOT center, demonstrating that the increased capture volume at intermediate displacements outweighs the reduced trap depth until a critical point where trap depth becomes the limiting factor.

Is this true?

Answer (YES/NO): YES